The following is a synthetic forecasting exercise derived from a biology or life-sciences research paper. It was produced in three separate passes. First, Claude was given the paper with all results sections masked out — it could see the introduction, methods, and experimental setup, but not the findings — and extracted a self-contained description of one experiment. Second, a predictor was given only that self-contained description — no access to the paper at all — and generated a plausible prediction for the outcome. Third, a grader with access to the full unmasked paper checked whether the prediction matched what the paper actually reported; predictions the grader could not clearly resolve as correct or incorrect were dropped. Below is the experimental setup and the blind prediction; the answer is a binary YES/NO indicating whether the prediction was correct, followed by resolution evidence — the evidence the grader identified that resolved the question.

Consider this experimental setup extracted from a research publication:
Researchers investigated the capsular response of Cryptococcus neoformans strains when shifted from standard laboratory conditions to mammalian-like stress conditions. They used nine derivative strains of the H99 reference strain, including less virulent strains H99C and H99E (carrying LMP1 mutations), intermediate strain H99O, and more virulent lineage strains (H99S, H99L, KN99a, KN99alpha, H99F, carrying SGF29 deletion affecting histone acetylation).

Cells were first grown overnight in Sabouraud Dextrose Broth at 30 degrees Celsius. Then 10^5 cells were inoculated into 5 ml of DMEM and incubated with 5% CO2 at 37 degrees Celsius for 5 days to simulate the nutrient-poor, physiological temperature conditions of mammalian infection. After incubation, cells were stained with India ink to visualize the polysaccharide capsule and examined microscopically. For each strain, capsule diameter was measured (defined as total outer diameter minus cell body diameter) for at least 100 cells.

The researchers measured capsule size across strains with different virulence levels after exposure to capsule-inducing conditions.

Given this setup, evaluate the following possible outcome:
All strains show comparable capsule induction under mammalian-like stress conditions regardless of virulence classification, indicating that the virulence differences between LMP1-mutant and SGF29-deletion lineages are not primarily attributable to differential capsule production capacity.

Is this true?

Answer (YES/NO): NO